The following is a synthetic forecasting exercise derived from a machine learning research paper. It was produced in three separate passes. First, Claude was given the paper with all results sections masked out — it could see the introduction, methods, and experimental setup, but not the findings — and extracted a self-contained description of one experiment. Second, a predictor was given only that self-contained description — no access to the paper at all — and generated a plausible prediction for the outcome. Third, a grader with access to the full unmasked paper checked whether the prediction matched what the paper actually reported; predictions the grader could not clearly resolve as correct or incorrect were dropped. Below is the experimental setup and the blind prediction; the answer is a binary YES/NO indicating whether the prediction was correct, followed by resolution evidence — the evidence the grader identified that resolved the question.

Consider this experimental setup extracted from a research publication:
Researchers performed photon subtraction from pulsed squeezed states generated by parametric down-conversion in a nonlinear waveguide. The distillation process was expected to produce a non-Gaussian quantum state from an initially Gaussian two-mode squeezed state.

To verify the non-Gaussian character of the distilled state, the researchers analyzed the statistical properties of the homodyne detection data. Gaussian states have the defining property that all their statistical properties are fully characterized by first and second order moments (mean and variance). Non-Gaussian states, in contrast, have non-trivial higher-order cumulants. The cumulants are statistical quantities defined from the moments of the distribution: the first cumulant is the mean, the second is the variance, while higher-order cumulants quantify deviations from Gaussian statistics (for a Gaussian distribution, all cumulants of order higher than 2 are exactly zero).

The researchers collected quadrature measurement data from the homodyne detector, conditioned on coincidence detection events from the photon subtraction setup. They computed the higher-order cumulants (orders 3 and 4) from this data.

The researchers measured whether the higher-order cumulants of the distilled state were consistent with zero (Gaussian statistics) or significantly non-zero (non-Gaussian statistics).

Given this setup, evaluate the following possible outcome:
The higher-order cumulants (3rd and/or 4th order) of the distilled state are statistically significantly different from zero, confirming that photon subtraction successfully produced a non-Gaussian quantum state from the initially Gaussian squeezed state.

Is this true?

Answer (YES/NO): YES